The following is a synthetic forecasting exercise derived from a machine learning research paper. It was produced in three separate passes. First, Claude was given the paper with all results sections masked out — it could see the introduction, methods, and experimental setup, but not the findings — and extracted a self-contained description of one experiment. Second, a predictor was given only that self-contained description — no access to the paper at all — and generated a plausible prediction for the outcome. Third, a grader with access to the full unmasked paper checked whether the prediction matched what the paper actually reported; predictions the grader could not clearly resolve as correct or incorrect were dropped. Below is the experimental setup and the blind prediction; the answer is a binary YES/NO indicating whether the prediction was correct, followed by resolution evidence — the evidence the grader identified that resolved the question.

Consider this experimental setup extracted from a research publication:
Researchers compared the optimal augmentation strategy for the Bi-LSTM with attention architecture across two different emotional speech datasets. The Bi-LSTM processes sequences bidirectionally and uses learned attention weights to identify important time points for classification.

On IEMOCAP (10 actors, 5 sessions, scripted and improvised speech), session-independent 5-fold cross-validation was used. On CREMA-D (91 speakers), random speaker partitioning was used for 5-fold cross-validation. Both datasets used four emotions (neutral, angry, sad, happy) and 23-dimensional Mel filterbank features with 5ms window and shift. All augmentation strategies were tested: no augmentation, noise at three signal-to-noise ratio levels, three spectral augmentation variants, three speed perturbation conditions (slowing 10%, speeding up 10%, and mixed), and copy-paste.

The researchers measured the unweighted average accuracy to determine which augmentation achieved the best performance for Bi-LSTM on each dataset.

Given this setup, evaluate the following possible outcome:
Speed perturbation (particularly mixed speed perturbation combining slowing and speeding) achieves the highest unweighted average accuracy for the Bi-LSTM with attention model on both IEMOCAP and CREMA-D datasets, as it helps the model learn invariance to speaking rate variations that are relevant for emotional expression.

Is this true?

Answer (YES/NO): NO